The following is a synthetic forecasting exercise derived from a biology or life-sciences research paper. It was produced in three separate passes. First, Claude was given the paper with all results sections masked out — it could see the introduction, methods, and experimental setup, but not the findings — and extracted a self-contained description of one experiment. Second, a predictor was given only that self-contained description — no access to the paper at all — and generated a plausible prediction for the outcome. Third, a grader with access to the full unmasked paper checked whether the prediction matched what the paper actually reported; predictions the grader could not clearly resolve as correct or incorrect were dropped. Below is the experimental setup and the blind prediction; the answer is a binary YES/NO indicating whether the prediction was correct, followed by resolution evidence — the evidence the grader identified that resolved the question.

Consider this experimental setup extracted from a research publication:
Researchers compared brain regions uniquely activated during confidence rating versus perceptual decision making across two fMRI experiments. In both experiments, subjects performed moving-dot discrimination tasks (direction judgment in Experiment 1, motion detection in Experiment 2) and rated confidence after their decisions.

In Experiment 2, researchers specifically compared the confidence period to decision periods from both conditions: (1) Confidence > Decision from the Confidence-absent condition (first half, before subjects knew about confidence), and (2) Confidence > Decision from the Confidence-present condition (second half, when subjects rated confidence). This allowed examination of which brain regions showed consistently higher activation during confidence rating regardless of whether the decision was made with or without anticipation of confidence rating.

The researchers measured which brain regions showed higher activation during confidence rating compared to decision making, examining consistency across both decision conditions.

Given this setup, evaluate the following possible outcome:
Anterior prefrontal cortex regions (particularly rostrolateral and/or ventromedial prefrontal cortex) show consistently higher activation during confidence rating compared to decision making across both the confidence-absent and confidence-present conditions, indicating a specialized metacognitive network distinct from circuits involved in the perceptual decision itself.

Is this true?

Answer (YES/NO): NO